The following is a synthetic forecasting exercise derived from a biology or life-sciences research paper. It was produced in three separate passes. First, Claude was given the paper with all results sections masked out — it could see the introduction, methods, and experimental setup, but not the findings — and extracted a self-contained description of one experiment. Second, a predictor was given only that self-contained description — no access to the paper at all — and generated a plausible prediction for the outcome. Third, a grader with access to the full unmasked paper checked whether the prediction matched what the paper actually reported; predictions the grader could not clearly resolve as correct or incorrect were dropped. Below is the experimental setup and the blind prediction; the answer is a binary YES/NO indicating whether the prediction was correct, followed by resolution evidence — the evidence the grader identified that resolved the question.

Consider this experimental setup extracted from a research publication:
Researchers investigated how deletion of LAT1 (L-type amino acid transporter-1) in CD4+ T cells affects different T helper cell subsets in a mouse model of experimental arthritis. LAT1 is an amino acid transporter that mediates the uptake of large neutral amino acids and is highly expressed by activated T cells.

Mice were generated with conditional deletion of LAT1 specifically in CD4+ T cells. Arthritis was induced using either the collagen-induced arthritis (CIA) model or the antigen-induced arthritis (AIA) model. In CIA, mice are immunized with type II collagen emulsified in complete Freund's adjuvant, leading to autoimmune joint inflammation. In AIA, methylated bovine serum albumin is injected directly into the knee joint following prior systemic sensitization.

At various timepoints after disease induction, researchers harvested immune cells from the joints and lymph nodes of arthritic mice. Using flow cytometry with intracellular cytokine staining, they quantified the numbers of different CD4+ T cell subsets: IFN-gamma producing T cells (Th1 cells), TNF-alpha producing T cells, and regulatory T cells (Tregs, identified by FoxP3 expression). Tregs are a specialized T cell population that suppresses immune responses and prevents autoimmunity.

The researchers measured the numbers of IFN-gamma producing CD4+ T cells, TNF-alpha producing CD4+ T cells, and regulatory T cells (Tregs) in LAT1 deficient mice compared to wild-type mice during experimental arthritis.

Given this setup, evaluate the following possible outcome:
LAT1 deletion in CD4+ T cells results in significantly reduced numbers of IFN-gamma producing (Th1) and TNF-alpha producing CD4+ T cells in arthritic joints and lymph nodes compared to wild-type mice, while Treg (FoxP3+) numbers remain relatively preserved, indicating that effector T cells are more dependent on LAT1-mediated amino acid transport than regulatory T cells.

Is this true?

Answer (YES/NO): YES